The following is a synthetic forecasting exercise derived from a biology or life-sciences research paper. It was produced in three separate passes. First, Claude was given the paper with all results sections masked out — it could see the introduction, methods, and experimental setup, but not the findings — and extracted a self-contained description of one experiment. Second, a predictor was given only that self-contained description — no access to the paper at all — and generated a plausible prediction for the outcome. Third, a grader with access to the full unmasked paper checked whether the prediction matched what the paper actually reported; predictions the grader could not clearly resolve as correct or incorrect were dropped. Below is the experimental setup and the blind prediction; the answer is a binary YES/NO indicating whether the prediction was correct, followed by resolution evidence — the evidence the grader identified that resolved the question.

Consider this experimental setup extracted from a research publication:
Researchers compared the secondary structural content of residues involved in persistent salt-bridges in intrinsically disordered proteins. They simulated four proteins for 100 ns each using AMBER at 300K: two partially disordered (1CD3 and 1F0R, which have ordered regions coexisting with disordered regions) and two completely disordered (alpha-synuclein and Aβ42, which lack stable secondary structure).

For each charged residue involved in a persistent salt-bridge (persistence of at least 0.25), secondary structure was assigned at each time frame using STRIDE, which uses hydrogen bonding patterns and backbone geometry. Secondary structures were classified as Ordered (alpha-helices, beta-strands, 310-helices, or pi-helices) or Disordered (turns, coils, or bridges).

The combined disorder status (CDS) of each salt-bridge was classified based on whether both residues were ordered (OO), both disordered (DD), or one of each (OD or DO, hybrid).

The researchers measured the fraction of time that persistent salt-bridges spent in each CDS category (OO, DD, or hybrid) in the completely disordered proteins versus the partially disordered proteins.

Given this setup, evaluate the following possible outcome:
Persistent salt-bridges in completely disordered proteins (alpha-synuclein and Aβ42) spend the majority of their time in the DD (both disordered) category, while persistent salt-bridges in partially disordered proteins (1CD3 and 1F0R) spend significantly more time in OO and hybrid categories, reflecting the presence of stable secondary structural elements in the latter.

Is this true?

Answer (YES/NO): NO